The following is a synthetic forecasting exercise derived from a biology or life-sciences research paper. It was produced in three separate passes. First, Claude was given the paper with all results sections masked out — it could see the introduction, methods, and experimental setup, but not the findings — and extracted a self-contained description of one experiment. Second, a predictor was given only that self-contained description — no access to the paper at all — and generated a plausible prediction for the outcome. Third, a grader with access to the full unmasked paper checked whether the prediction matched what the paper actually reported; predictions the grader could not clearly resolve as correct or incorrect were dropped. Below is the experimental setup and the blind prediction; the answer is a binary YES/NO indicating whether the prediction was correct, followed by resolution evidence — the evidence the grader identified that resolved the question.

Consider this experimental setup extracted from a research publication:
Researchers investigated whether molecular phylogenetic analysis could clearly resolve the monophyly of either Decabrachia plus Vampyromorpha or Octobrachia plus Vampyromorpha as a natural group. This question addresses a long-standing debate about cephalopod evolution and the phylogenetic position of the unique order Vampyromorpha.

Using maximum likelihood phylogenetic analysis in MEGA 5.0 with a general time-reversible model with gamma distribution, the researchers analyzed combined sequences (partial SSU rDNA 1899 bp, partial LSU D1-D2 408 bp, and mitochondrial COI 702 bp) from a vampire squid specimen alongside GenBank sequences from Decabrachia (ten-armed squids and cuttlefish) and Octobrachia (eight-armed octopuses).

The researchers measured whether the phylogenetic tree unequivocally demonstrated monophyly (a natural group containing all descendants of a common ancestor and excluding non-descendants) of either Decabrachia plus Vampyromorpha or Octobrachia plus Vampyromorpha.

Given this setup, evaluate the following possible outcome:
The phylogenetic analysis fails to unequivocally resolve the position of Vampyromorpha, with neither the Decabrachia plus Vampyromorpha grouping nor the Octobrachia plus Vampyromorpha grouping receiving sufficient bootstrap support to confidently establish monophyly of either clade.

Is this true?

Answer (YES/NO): YES